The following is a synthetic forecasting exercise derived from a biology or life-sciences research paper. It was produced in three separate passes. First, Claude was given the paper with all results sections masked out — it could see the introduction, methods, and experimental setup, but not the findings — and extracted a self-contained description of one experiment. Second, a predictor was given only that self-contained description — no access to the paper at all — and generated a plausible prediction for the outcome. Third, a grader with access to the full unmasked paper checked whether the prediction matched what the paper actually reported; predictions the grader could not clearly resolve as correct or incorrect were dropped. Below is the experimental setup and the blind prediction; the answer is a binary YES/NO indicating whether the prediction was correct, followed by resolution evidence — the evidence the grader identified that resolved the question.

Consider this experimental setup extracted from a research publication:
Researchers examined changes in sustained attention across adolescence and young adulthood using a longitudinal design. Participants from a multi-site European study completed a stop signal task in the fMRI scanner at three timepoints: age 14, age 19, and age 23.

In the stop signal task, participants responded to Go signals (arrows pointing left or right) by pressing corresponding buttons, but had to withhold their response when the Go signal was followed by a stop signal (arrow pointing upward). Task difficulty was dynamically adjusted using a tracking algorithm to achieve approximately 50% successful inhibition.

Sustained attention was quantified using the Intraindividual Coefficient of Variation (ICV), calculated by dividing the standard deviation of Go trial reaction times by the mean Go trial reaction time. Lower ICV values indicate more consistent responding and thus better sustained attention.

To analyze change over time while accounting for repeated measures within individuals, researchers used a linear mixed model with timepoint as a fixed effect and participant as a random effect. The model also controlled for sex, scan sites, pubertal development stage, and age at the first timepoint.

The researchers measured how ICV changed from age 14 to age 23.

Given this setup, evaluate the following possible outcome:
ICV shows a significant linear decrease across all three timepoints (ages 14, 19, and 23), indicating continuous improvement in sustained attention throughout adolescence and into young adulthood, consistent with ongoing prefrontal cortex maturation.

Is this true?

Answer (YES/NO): YES